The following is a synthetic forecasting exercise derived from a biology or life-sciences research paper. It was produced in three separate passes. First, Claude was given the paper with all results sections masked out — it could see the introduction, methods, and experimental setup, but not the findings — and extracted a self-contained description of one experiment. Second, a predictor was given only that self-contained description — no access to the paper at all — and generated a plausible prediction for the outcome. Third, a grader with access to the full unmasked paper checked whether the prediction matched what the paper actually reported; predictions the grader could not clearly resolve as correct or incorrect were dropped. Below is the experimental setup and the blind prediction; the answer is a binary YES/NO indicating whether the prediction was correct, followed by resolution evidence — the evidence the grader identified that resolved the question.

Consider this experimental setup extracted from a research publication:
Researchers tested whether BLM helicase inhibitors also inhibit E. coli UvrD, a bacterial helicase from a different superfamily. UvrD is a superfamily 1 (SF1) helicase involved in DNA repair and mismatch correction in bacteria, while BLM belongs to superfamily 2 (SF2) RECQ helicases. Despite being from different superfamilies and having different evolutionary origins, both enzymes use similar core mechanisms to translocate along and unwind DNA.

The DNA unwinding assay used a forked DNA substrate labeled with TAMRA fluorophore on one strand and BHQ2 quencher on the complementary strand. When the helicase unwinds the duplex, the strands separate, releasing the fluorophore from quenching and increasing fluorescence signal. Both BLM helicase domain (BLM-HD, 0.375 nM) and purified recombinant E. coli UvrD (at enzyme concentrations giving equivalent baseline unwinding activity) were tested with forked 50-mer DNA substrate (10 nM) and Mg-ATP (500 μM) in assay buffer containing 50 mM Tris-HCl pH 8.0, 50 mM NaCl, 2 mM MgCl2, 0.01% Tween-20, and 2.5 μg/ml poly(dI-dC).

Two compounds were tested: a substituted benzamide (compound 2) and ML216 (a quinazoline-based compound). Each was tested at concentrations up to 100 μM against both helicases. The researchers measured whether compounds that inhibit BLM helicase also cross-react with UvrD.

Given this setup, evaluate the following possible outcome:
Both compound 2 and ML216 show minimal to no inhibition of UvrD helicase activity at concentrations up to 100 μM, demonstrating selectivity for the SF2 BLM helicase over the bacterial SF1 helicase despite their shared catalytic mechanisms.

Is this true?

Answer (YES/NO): NO